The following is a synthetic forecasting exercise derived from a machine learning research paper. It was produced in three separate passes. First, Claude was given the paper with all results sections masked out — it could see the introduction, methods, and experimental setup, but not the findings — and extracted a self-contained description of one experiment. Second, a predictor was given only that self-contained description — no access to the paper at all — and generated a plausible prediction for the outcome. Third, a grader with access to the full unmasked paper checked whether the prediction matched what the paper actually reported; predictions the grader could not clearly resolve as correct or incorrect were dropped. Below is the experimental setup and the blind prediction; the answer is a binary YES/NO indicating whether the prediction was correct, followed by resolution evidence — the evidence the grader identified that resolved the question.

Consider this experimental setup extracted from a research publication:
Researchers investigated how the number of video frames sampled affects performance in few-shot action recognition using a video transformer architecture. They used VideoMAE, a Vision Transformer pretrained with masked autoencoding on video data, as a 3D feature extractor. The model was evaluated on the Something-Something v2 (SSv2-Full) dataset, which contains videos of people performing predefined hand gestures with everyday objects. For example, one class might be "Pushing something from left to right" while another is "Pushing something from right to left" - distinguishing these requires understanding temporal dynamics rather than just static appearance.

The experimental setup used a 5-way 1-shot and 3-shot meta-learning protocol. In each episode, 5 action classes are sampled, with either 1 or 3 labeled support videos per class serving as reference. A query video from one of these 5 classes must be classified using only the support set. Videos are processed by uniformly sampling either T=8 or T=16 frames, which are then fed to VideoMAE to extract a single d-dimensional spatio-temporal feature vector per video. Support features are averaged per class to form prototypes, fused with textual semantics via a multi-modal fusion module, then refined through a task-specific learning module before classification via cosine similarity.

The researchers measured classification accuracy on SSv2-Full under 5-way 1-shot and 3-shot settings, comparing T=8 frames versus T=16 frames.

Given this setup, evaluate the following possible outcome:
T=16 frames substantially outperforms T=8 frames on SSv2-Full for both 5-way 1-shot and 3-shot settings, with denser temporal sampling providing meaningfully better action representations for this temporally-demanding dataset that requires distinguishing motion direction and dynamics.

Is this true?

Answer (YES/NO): YES